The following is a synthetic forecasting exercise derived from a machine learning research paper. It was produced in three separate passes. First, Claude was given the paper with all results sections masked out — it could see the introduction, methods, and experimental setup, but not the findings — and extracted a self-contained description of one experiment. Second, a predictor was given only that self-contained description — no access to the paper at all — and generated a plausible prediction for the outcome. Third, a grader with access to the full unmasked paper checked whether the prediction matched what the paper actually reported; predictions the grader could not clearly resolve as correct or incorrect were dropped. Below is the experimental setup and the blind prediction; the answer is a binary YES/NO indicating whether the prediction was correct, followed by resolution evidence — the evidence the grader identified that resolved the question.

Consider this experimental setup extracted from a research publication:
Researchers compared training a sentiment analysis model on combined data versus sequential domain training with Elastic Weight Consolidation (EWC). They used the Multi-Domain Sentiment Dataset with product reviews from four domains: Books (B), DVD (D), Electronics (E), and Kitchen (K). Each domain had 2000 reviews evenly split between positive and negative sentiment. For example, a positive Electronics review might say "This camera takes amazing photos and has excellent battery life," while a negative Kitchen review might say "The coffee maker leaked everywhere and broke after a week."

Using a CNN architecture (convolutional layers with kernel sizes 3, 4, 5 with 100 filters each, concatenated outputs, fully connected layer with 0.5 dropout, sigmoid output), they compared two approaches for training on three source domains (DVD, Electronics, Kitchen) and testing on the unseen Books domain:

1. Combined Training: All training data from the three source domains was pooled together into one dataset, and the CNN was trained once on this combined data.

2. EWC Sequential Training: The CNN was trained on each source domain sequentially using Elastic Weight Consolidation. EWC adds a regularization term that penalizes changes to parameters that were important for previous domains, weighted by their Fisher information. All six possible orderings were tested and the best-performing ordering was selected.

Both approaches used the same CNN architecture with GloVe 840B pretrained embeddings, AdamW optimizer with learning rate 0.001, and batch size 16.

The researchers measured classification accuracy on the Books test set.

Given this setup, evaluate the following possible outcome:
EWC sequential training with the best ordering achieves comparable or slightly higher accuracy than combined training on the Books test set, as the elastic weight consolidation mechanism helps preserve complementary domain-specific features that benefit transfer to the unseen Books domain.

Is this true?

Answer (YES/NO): NO